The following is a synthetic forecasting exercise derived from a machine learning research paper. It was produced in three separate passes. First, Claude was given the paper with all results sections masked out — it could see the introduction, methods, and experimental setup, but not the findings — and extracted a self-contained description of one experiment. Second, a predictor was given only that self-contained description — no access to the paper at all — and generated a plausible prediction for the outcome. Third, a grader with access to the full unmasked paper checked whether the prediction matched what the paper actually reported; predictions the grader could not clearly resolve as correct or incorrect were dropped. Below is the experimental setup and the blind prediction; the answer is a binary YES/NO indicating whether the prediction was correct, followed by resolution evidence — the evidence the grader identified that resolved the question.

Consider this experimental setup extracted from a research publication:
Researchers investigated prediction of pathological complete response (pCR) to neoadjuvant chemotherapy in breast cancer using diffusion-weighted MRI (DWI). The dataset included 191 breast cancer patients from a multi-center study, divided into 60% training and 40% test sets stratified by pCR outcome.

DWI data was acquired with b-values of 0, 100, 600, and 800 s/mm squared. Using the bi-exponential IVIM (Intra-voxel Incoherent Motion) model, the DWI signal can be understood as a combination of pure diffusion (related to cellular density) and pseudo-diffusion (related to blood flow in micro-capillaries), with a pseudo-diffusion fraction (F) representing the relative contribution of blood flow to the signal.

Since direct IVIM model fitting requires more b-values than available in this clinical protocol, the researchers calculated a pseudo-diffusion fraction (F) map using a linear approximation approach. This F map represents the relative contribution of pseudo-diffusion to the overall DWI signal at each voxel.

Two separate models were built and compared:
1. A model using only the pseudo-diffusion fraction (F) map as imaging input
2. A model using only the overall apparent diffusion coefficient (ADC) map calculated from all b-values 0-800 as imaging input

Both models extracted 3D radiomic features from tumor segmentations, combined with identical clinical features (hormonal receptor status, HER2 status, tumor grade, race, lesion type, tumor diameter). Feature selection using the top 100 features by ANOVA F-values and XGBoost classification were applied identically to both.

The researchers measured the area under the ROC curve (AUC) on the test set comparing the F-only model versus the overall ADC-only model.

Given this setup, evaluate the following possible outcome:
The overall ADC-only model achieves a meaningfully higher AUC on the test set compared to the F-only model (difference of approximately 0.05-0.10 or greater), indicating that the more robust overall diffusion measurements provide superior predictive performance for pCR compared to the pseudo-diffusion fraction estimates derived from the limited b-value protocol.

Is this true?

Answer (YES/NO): NO